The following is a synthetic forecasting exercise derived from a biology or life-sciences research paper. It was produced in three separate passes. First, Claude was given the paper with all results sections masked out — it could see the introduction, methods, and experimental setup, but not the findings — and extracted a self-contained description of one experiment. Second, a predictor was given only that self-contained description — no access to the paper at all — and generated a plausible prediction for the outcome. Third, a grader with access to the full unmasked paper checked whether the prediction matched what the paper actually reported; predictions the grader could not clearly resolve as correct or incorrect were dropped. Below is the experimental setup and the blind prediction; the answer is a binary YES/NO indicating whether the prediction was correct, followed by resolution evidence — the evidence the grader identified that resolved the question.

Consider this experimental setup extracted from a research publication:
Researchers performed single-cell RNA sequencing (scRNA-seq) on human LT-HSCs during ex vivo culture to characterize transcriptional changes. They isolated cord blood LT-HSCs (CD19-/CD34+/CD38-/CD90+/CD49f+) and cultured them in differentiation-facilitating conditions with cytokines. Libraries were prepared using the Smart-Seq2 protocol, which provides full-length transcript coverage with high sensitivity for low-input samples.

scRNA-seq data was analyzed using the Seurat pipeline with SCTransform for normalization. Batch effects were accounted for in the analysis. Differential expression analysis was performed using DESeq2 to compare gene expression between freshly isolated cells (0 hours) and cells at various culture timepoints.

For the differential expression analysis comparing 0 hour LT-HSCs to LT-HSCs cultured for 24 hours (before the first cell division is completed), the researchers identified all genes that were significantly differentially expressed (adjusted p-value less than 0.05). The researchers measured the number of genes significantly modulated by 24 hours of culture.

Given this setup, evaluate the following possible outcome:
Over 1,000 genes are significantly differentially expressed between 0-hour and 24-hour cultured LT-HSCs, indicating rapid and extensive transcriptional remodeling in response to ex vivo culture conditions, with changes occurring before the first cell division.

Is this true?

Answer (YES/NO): YES